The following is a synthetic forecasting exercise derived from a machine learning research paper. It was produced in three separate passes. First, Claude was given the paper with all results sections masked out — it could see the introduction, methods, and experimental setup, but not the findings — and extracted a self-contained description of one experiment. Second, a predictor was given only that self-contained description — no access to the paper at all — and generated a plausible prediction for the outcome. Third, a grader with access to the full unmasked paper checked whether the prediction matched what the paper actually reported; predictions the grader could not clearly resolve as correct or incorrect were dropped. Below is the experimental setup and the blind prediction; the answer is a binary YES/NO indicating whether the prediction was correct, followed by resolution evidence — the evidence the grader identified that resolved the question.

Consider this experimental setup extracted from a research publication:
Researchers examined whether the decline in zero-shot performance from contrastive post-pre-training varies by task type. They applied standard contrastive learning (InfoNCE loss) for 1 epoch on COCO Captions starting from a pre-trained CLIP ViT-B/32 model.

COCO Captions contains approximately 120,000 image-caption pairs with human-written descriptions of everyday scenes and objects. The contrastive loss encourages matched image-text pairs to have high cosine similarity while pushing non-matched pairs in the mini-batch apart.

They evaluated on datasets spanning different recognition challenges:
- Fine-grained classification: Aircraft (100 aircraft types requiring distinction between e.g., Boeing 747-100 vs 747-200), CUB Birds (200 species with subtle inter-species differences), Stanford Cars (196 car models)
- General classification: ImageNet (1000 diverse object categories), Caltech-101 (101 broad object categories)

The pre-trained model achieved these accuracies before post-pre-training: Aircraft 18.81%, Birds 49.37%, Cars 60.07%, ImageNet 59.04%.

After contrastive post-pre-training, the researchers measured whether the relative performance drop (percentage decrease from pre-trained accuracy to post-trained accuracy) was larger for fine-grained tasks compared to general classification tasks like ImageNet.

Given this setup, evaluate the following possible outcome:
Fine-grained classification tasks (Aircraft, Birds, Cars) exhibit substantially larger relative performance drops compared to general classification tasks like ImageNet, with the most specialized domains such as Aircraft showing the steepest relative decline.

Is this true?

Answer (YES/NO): YES